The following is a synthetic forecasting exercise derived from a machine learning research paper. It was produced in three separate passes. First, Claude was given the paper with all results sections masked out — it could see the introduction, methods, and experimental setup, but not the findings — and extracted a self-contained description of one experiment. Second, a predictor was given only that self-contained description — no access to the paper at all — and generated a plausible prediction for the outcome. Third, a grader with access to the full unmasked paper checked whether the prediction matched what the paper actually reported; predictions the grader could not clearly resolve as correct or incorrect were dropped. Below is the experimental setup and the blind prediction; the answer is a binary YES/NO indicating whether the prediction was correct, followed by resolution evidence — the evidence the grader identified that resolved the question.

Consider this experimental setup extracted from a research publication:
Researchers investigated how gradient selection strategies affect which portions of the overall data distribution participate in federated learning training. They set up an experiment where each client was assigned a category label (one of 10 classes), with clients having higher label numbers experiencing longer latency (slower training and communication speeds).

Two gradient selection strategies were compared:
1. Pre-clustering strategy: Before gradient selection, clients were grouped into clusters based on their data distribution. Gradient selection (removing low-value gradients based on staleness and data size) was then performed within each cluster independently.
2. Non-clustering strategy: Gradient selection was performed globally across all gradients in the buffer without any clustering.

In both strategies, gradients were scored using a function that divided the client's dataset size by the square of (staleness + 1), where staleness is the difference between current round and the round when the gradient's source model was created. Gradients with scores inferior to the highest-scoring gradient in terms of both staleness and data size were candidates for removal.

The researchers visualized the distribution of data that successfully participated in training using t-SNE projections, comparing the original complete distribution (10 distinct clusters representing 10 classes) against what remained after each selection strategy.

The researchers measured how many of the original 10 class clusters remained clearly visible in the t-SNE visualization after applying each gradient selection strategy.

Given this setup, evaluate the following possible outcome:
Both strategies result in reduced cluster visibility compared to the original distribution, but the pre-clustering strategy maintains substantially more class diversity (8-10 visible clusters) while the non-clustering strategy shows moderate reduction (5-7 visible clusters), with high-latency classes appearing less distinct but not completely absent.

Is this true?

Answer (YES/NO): NO